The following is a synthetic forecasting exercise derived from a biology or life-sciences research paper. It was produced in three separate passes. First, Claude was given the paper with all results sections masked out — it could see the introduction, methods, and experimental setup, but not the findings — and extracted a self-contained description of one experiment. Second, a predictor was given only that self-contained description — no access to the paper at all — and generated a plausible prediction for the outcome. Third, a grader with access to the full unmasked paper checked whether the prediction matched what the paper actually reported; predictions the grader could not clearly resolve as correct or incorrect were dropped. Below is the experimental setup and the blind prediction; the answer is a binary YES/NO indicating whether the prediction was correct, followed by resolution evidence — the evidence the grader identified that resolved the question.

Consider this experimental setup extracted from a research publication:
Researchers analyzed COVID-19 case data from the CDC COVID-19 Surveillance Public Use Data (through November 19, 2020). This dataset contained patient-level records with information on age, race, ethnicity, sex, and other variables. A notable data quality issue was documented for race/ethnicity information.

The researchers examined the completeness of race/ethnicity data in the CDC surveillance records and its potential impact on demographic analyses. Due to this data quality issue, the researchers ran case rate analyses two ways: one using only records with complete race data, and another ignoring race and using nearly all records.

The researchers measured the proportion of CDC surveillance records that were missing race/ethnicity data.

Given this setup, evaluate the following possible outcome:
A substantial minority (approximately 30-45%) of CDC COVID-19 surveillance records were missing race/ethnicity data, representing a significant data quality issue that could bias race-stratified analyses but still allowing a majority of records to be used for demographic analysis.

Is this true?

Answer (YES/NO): YES